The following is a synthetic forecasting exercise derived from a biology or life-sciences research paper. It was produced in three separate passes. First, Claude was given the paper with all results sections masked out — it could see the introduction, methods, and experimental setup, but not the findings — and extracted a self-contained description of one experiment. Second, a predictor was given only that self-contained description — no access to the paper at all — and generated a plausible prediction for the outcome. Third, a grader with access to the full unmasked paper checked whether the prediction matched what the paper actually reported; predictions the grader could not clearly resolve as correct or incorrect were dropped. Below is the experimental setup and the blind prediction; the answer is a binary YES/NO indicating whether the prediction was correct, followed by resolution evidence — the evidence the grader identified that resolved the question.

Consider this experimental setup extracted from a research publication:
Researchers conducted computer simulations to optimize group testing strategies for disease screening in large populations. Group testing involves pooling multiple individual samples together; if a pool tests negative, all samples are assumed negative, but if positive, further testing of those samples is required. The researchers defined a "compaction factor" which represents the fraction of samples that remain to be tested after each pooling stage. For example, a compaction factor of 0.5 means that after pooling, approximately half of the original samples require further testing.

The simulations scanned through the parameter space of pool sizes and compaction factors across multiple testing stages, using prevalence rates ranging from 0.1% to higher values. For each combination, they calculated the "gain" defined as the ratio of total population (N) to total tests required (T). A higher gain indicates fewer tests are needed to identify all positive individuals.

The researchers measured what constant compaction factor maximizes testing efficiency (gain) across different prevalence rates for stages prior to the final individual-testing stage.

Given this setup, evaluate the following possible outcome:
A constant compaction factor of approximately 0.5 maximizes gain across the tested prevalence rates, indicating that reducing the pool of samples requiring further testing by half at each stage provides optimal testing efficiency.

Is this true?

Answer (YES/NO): YES